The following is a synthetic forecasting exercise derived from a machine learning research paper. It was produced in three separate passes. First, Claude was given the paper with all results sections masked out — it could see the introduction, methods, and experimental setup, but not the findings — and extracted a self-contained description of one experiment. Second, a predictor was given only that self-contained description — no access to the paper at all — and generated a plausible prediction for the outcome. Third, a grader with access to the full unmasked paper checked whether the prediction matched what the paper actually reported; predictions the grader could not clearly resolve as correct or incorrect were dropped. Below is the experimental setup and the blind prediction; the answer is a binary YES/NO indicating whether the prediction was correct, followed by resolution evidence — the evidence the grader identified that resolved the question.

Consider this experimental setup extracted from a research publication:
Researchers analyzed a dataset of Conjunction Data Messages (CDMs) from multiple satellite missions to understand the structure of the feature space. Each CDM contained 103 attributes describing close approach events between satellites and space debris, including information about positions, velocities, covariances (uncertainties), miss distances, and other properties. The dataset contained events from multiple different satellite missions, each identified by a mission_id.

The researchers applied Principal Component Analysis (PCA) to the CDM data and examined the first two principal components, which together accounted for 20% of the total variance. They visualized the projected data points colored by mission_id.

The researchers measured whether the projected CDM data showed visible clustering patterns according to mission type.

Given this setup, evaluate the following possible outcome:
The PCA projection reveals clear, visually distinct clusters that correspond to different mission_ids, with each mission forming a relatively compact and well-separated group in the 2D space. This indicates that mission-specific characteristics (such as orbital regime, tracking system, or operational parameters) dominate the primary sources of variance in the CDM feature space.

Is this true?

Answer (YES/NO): NO